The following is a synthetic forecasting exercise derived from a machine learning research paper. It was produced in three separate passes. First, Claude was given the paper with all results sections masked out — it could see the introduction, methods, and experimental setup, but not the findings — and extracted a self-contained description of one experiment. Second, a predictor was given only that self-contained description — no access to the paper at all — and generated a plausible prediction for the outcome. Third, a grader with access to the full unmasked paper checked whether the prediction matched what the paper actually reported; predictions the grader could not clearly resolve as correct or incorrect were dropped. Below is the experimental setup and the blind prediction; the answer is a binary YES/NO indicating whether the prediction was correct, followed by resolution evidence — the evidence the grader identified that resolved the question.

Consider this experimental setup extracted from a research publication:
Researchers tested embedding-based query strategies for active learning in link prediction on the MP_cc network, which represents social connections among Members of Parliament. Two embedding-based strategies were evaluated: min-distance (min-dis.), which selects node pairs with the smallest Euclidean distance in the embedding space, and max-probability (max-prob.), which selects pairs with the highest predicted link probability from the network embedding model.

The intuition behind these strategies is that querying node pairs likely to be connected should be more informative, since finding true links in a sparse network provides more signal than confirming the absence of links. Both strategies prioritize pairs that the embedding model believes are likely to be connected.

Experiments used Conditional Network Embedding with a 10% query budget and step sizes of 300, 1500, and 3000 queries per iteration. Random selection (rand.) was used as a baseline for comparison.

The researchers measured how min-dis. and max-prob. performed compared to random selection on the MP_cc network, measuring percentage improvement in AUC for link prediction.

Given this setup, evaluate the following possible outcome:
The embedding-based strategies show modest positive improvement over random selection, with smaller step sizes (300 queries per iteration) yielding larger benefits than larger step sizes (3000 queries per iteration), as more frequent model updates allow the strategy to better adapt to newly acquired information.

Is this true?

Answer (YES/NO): NO